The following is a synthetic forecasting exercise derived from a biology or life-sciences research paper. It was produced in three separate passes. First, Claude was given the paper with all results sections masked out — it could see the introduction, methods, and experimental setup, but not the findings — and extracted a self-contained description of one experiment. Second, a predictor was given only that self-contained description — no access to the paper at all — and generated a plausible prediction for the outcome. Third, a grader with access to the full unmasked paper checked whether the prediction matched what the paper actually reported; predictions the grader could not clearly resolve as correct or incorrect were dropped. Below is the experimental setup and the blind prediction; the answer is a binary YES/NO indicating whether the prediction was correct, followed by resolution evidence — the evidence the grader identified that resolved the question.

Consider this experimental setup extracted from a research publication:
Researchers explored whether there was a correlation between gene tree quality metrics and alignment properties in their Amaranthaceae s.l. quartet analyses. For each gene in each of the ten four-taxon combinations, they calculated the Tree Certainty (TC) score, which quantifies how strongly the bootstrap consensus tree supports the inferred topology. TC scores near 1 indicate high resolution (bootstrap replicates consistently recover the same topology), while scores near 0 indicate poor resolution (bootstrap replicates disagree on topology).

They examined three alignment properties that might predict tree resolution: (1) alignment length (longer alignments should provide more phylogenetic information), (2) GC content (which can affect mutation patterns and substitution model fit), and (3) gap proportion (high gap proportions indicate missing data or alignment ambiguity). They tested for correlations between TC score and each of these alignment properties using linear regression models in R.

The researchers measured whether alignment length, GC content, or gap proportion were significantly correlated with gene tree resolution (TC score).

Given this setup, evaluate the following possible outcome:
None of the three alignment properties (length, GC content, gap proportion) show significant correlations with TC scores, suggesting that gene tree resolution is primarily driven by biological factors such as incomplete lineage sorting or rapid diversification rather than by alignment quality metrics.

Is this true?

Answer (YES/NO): YES